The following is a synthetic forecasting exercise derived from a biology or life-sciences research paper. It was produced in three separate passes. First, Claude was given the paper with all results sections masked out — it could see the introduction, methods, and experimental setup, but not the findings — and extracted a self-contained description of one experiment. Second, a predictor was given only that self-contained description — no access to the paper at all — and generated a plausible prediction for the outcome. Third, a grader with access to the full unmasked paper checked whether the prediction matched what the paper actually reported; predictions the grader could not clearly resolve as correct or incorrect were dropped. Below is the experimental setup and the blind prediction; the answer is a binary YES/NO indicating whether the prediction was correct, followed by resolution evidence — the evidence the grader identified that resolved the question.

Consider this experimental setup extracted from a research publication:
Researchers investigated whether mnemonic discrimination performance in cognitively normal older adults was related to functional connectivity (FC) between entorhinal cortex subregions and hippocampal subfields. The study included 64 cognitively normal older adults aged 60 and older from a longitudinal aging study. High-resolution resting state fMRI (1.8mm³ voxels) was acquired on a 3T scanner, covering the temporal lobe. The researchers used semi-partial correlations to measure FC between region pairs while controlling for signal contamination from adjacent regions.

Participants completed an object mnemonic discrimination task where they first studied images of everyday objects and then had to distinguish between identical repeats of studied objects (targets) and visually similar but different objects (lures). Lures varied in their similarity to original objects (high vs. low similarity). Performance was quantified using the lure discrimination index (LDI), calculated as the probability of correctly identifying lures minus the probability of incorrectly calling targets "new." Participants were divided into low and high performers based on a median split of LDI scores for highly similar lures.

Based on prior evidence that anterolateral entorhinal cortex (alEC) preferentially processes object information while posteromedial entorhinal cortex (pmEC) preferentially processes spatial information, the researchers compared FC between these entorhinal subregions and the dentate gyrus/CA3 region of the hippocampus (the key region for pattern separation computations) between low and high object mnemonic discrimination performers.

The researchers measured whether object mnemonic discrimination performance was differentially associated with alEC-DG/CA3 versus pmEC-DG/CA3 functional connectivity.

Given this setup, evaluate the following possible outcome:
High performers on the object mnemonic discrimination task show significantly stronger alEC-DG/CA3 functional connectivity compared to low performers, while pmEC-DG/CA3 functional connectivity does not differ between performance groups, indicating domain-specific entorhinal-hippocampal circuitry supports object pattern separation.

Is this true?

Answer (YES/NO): NO